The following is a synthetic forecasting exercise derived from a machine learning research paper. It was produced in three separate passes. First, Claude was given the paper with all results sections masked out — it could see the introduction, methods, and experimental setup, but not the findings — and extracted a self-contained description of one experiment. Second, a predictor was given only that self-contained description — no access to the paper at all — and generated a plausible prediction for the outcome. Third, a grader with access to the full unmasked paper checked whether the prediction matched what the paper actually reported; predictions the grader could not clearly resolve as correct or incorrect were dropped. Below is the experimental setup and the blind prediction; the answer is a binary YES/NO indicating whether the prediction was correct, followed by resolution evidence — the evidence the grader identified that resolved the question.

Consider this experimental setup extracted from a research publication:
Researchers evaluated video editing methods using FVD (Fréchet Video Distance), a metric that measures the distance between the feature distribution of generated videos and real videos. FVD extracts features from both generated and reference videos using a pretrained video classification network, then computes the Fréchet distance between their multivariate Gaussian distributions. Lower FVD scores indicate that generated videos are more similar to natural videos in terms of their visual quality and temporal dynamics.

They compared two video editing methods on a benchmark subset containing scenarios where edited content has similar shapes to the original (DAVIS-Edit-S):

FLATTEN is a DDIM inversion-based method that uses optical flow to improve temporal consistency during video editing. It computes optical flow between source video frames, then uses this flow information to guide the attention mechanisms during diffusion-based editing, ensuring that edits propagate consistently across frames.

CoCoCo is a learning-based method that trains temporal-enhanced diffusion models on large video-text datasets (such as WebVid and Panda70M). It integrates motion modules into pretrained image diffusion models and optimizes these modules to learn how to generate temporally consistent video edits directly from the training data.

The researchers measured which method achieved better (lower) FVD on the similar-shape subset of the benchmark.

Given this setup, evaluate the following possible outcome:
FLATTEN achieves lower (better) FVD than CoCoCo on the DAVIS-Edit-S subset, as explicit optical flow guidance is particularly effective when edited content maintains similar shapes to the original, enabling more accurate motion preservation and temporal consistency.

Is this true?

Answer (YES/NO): NO